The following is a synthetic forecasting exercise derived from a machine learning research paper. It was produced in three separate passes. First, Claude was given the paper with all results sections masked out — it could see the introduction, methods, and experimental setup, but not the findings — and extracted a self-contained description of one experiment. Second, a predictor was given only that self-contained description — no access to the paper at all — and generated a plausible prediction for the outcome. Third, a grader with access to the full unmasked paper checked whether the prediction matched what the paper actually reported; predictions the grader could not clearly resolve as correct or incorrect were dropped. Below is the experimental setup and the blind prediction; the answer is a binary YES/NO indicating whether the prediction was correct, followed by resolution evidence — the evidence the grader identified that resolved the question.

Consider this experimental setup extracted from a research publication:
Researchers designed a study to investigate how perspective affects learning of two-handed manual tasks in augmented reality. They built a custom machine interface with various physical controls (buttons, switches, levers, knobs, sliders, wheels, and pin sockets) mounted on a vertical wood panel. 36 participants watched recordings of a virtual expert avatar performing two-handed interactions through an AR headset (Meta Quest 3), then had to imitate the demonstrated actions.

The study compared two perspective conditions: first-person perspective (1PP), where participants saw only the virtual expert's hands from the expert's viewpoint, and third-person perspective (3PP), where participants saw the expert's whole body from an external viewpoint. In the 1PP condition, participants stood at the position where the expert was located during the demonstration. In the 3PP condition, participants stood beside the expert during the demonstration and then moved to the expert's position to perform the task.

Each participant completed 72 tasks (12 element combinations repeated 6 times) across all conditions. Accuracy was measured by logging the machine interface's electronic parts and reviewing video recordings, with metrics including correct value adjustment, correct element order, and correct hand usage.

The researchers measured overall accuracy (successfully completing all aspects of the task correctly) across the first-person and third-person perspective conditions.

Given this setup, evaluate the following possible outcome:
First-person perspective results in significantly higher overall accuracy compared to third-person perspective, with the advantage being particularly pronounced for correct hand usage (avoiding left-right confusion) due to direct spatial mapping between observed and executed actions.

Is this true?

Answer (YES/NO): YES